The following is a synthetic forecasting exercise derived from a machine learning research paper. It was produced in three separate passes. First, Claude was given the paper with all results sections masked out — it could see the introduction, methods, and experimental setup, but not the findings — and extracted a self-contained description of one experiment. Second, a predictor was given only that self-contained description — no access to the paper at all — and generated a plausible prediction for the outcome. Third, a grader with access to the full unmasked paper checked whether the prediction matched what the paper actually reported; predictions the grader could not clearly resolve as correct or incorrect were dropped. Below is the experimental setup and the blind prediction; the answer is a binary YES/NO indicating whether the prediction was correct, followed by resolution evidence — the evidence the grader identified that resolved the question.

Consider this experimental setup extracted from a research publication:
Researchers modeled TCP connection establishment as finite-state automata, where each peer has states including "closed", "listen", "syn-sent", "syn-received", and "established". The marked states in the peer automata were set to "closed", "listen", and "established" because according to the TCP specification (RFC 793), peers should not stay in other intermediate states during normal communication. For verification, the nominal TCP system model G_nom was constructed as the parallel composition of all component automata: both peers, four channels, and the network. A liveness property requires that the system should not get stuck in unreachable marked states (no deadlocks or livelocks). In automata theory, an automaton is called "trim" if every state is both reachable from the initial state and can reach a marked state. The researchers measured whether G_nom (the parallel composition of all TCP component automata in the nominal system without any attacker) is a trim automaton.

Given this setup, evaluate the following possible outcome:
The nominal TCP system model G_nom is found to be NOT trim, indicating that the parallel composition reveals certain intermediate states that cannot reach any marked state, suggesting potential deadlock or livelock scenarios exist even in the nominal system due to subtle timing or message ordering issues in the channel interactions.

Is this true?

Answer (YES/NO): NO